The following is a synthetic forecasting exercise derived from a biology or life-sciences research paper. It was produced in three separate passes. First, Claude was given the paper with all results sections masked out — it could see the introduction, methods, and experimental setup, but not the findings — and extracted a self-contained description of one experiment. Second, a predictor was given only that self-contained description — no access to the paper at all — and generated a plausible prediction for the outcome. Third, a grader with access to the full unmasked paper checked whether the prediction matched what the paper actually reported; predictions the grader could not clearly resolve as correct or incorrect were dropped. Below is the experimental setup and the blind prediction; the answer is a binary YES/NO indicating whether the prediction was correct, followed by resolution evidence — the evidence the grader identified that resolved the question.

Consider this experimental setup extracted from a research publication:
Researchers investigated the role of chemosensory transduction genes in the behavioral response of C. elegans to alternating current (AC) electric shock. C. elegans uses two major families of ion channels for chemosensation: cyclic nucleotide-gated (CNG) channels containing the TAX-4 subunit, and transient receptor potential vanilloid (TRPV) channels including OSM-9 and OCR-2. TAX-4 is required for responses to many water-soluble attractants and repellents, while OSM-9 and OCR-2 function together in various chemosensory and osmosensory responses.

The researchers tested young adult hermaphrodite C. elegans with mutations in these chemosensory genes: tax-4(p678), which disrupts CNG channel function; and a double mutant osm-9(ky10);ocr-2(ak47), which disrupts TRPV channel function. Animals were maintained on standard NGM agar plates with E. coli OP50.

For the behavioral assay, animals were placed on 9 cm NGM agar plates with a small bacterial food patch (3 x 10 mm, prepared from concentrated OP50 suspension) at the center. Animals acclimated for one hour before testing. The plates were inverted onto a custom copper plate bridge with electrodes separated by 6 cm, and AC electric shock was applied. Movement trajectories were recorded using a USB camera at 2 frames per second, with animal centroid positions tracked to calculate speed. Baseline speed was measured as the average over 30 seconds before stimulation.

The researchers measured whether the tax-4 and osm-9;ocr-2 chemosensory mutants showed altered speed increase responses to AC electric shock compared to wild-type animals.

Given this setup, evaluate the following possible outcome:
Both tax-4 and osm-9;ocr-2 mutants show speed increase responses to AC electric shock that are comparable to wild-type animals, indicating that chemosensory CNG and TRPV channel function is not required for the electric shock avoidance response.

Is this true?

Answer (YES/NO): NO